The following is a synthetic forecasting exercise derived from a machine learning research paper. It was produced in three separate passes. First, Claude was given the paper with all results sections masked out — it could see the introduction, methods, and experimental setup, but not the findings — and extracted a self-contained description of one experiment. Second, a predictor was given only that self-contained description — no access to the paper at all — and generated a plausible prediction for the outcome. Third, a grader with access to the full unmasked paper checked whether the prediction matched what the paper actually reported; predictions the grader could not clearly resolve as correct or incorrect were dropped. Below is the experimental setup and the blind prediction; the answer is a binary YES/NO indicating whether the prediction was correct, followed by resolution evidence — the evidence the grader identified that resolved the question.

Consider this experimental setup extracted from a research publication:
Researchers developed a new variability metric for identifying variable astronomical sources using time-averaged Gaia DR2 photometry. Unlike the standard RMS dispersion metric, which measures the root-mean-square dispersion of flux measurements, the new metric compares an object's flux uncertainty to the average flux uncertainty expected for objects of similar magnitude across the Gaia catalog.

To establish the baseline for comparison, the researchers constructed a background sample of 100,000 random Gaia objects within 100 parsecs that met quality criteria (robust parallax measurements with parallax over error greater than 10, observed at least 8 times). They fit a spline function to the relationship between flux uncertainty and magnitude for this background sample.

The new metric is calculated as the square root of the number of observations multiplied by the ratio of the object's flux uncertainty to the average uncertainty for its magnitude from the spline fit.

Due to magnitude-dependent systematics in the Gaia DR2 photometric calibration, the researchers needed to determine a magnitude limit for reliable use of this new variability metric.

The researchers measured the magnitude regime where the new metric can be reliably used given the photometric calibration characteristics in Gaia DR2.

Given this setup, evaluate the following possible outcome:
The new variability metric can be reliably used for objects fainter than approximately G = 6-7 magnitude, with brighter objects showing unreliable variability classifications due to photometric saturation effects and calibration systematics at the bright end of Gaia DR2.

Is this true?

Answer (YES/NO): NO